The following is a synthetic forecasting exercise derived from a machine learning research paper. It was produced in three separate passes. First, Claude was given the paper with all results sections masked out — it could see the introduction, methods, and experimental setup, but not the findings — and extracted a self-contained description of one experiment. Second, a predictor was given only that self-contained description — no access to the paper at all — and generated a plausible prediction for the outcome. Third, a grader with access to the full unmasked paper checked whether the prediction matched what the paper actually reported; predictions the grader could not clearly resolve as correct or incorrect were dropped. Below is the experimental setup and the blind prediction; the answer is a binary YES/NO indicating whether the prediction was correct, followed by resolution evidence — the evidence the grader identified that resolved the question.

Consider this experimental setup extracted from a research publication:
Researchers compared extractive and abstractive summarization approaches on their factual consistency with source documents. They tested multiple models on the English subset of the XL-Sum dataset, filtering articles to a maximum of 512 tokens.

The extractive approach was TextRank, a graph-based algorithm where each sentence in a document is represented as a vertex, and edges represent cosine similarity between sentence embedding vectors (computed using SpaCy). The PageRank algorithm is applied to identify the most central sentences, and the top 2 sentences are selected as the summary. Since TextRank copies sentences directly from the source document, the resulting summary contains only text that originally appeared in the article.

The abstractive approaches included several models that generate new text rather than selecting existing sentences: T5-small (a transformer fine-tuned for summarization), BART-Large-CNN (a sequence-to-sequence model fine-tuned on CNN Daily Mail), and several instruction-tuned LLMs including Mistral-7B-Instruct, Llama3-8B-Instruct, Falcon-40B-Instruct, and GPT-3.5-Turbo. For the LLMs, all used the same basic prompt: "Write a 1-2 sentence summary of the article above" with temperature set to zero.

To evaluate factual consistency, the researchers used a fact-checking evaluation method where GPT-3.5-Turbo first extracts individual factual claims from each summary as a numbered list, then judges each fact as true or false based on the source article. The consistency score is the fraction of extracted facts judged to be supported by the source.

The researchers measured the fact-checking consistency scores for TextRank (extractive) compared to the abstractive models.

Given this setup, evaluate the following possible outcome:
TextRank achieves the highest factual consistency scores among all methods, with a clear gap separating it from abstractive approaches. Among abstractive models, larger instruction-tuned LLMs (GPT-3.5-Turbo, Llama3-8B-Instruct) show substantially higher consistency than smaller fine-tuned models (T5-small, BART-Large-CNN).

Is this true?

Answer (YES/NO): NO